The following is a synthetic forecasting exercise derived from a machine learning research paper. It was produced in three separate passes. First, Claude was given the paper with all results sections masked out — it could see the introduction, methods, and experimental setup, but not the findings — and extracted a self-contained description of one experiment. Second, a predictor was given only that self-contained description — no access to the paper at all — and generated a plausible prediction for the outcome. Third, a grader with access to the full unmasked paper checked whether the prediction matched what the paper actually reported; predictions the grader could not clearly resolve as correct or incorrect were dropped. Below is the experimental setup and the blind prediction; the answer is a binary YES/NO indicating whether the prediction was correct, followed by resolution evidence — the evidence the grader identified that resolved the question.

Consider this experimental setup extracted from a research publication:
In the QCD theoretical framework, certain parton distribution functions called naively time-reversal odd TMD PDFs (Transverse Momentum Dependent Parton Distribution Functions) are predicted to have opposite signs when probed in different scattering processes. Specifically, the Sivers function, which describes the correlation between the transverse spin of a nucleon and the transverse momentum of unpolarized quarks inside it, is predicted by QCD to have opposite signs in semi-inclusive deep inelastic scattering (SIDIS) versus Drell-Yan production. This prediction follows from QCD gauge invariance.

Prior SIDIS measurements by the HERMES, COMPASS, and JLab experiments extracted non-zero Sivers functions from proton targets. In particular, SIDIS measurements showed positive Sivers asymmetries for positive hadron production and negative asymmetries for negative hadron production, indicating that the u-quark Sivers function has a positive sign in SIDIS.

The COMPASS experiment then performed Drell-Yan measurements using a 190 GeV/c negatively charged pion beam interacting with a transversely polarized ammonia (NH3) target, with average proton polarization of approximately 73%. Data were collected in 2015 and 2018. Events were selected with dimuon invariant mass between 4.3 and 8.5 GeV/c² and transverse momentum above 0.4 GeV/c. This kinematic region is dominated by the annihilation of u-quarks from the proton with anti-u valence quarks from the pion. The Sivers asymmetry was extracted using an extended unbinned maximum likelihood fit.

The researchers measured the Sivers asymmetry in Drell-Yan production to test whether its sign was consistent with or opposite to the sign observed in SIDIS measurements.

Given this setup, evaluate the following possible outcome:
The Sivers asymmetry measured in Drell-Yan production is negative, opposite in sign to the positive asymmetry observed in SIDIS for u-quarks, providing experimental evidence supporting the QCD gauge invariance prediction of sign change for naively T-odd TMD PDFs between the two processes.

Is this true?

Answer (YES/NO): NO